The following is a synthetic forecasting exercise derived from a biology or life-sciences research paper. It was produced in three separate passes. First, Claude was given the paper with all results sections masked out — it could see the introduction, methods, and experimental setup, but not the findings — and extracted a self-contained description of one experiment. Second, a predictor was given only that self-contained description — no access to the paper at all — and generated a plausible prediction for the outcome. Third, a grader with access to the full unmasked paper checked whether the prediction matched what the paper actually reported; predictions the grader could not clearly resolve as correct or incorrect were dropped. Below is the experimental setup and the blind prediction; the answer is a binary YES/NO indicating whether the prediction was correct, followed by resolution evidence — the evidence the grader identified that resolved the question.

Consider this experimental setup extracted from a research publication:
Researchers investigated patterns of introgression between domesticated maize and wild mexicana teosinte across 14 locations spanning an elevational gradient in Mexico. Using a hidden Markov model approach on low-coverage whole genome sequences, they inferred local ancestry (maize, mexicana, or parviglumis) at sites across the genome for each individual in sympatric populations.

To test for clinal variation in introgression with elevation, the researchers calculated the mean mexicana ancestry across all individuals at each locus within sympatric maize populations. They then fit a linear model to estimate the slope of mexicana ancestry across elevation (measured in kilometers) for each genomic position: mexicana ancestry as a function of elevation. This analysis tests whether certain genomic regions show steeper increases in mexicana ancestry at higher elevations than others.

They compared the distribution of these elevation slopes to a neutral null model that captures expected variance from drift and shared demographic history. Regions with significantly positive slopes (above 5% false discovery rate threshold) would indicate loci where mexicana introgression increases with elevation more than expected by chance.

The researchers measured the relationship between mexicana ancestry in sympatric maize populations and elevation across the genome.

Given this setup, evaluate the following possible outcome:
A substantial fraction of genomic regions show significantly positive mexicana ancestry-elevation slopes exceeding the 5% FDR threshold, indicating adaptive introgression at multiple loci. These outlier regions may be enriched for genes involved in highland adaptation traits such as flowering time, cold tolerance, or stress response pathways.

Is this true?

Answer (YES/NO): NO